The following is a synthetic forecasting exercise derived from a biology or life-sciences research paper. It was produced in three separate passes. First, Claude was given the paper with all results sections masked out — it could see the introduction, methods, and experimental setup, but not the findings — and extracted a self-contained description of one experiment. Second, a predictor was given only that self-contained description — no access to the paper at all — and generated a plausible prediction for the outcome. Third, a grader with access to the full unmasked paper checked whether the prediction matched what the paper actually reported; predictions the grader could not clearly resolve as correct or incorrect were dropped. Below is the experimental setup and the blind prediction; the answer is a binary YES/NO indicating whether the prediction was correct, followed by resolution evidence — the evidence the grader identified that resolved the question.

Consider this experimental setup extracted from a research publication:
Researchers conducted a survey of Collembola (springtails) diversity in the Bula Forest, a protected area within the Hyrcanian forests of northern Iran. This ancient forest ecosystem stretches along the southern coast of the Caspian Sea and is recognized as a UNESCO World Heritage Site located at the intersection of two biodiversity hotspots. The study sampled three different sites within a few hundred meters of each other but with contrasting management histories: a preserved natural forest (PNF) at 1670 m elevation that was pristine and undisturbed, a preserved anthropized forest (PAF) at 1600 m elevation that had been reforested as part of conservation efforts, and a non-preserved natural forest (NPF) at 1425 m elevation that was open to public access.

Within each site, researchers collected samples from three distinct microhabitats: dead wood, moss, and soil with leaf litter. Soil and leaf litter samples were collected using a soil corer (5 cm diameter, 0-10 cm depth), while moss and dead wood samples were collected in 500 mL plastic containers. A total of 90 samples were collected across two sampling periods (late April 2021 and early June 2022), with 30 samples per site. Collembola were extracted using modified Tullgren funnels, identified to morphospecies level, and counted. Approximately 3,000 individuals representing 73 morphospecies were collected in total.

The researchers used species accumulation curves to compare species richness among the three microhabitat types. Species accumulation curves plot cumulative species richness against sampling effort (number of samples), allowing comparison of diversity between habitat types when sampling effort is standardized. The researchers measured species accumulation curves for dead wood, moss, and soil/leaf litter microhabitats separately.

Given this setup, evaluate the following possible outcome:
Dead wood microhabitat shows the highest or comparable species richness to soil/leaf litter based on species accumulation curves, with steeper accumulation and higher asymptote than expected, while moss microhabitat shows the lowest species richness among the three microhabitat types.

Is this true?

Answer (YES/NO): YES